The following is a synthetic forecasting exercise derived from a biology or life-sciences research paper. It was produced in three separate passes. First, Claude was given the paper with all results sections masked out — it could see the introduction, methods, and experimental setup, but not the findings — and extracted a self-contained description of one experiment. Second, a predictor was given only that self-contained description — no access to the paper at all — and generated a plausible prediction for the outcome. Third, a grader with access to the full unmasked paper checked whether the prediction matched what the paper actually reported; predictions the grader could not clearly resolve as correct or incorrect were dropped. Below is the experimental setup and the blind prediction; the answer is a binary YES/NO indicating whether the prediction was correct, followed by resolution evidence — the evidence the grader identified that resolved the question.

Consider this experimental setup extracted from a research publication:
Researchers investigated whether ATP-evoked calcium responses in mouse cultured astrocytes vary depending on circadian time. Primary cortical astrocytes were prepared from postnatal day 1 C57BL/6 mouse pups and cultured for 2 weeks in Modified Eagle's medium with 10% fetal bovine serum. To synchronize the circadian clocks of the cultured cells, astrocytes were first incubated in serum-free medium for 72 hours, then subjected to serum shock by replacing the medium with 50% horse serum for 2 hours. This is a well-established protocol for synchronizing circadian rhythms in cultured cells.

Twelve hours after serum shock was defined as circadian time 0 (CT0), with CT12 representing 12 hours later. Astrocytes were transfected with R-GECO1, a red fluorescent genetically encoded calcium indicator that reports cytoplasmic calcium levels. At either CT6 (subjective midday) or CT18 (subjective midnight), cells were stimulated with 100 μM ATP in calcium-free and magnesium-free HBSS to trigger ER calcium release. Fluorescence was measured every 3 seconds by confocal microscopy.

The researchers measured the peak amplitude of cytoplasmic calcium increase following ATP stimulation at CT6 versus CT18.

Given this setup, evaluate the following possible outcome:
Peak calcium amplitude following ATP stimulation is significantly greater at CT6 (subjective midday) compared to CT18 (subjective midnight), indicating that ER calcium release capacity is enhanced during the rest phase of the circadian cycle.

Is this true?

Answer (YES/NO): NO